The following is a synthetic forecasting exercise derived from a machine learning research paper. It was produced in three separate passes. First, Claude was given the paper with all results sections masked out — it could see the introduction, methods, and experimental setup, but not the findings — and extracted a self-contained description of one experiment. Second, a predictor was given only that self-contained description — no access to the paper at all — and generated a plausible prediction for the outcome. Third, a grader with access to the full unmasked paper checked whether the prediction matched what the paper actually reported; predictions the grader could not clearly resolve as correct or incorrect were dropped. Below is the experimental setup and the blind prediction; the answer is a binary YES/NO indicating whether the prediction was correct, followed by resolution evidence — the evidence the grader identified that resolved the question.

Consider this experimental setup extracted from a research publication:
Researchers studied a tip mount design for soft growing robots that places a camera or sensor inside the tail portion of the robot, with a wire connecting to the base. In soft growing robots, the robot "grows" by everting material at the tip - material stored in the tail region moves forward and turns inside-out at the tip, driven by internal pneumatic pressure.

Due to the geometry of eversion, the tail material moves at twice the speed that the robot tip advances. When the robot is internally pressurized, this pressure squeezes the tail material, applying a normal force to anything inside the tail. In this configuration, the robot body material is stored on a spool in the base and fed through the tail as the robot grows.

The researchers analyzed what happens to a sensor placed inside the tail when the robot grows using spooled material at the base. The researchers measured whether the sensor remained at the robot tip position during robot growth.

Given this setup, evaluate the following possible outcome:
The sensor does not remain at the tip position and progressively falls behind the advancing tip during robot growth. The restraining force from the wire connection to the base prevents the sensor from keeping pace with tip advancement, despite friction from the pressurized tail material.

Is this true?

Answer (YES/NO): NO